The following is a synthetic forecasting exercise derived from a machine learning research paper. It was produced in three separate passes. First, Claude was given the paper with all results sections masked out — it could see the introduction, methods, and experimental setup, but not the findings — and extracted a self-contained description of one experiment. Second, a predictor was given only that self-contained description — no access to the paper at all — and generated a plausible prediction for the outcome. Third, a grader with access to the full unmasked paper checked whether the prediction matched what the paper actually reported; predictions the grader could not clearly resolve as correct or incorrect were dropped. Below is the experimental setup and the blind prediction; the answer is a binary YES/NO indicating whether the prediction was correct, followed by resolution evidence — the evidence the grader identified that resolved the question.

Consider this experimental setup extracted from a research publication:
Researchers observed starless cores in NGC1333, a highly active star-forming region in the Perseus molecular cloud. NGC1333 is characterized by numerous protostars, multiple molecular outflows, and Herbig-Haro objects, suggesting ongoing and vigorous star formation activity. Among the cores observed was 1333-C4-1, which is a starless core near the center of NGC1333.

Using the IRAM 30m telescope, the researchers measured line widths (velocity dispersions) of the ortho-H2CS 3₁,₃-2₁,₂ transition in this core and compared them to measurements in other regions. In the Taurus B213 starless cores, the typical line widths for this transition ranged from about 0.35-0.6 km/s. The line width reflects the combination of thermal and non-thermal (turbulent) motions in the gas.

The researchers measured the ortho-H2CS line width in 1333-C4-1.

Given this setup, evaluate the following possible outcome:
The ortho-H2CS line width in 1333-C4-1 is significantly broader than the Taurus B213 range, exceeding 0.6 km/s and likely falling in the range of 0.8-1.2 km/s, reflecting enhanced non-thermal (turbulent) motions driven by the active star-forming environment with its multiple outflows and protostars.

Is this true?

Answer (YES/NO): YES